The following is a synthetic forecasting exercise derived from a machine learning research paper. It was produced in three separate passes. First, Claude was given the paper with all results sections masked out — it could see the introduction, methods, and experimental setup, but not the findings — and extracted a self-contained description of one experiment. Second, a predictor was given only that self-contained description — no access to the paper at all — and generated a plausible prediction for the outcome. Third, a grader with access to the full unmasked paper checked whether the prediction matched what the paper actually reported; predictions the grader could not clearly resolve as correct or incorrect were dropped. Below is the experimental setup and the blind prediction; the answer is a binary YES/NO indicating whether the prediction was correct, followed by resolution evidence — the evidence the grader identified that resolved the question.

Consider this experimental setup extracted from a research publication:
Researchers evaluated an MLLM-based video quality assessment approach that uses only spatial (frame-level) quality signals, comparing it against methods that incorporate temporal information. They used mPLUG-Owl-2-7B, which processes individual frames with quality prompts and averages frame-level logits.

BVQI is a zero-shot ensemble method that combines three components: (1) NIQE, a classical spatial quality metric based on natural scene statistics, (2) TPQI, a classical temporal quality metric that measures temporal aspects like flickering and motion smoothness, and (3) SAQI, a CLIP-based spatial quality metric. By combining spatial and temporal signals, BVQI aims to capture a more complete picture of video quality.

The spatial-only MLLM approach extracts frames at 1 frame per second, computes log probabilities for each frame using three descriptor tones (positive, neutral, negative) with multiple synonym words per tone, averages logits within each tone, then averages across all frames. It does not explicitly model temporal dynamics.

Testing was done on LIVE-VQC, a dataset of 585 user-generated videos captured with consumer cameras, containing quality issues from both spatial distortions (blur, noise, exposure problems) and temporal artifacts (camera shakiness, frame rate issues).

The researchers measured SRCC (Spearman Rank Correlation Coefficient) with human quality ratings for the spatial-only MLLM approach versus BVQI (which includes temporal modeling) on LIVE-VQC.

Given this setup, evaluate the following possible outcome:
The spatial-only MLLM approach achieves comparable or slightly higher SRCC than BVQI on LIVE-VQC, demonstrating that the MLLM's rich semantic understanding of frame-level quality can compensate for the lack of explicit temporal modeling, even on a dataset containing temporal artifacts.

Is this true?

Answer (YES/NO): NO